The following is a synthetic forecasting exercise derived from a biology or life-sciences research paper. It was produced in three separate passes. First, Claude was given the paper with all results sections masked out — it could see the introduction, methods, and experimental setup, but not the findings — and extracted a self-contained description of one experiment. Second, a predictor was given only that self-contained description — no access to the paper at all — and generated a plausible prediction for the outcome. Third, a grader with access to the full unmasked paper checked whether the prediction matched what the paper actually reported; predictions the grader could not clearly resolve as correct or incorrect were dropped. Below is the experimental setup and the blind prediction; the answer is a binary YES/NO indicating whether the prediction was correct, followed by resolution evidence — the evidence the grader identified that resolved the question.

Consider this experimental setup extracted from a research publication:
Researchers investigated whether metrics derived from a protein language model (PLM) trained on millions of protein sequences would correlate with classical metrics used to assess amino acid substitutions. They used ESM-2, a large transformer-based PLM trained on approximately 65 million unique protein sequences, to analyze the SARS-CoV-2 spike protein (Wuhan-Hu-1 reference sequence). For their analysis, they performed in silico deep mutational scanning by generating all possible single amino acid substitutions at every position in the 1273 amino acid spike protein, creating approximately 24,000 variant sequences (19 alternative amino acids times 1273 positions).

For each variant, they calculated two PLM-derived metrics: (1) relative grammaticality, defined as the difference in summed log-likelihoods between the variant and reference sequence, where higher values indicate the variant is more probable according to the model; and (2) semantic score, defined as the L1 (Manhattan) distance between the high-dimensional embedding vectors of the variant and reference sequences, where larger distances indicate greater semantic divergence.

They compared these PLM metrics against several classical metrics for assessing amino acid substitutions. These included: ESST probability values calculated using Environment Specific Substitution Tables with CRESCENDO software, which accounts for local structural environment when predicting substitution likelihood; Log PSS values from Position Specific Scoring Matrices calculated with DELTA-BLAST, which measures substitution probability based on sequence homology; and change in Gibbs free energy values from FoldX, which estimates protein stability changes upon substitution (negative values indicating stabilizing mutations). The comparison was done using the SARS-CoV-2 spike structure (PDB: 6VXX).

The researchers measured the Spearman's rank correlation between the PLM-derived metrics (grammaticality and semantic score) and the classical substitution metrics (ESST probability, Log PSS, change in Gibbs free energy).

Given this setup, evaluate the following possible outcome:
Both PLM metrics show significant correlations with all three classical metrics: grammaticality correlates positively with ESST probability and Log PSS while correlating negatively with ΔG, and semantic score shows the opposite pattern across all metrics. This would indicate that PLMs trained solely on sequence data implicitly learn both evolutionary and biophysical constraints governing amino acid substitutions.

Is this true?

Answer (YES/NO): NO